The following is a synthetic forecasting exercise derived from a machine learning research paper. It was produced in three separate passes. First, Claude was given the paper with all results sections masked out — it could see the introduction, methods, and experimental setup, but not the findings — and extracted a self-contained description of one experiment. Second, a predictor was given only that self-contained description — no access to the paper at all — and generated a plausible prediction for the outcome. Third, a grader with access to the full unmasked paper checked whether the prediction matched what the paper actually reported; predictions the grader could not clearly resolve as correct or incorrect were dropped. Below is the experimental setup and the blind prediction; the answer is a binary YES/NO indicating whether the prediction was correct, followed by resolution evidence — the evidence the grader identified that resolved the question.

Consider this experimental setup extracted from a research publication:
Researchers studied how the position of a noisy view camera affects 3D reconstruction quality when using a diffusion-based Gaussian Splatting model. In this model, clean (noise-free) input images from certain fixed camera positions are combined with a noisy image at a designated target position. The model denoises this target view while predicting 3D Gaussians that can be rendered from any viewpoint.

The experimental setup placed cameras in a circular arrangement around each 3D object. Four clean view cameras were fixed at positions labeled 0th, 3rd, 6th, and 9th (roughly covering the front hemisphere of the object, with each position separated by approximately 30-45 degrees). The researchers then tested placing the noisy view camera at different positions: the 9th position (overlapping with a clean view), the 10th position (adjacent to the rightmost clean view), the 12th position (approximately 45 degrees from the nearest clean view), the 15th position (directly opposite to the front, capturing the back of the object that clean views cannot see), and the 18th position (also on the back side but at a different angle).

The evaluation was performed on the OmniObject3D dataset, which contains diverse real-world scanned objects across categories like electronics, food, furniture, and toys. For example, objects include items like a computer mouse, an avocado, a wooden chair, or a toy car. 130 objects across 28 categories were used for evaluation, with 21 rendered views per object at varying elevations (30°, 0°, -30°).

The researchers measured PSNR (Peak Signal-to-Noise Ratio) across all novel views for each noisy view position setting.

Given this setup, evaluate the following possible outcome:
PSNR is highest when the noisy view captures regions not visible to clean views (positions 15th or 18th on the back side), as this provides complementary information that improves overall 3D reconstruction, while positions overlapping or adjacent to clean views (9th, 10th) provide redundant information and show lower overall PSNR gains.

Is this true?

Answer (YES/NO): YES